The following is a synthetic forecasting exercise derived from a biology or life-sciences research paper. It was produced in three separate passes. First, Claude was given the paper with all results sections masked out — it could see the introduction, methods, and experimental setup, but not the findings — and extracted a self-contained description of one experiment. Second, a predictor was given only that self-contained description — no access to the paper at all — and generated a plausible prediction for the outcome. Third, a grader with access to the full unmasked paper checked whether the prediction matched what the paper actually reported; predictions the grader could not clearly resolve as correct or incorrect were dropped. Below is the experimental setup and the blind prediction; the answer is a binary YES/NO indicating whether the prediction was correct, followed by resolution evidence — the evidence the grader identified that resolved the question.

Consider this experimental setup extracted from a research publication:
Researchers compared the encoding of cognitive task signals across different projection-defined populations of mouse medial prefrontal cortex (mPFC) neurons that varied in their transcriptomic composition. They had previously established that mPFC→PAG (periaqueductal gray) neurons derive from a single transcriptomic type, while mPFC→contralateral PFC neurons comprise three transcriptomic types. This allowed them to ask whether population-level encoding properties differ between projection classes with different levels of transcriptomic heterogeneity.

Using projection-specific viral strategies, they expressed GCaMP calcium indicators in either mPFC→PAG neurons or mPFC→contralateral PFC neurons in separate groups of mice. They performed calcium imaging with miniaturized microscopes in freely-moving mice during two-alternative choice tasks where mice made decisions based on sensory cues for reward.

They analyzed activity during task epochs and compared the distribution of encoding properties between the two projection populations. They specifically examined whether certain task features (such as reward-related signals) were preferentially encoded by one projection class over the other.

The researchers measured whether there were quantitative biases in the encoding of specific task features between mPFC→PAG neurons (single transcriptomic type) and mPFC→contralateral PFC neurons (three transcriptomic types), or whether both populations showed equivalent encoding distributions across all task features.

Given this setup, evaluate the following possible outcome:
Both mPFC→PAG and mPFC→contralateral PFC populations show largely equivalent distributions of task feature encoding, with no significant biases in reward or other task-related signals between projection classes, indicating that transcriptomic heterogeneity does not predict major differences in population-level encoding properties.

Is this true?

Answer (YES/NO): NO